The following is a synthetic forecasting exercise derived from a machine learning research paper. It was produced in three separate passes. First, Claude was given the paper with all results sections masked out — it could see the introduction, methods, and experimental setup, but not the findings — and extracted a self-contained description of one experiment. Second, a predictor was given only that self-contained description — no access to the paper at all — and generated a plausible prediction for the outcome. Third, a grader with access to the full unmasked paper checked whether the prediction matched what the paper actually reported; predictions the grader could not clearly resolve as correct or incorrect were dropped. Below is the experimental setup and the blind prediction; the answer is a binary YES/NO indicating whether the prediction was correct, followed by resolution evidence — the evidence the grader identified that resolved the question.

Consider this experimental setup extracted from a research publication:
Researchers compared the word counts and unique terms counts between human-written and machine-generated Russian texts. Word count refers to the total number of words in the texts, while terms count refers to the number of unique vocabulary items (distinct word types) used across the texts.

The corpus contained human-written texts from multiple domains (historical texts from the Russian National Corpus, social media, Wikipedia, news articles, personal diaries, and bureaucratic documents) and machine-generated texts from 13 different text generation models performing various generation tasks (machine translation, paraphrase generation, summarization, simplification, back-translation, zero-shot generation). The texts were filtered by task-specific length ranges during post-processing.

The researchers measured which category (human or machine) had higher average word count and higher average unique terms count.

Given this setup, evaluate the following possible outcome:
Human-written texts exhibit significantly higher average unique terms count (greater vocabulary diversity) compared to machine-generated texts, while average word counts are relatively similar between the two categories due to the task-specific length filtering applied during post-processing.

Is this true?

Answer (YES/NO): NO